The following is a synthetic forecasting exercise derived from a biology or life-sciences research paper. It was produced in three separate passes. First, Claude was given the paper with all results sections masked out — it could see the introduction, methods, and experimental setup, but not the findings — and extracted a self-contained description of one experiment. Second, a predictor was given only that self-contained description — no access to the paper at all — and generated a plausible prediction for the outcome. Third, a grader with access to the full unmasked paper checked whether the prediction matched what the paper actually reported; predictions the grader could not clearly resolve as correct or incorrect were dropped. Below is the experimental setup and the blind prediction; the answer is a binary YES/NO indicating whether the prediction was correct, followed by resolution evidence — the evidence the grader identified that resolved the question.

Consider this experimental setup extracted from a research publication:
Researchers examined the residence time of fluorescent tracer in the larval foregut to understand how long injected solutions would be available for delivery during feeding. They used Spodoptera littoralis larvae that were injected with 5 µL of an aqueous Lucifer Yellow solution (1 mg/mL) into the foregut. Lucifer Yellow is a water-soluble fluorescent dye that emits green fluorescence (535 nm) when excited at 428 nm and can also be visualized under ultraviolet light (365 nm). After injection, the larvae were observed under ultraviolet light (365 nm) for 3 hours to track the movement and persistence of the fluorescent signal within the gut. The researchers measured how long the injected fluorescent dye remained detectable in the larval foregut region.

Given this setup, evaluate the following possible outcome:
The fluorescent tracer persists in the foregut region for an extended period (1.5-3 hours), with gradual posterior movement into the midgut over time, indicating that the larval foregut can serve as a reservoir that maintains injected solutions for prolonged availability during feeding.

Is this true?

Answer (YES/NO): NO